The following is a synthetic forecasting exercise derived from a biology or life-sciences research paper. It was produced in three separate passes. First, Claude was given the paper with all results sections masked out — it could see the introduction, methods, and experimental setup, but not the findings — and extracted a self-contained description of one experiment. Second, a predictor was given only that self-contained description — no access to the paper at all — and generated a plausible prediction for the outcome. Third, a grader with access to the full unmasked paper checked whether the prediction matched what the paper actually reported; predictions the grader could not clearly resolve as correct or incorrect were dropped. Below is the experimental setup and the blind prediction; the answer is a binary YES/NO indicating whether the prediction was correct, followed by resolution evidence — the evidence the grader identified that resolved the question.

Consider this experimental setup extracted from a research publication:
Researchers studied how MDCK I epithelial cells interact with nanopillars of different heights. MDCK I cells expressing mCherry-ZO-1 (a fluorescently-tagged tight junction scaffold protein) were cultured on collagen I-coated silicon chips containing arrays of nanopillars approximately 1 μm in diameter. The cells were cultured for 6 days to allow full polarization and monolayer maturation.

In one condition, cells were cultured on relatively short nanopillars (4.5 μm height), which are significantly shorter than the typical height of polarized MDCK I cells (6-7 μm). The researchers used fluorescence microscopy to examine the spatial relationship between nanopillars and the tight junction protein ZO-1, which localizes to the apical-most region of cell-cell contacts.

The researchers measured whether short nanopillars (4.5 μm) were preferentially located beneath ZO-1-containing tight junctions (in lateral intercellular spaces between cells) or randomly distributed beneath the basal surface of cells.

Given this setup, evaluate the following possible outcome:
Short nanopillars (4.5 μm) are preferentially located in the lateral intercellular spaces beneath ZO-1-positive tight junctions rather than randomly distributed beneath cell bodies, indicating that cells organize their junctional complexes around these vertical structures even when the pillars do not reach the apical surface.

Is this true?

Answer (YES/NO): NO